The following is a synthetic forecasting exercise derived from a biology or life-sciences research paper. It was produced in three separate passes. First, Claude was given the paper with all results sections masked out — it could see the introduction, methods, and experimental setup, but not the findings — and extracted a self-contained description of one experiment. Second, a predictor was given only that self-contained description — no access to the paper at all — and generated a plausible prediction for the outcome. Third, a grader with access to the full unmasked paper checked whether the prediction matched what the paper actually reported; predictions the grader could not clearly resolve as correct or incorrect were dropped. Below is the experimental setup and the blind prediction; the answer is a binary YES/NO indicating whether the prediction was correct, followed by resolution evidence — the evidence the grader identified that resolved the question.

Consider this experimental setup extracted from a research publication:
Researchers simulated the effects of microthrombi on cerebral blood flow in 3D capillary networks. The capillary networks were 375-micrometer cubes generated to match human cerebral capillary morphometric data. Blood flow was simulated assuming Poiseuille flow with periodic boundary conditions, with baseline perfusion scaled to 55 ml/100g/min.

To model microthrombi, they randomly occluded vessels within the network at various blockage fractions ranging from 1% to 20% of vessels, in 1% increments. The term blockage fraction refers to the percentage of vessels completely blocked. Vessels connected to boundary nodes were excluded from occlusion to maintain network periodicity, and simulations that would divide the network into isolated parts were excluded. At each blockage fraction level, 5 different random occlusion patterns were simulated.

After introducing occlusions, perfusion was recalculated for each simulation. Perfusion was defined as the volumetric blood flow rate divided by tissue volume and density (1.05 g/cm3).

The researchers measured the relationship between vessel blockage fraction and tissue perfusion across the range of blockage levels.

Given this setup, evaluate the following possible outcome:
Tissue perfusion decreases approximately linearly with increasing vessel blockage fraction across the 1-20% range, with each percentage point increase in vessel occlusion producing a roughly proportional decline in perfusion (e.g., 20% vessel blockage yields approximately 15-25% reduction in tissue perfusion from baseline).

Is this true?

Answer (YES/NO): NO